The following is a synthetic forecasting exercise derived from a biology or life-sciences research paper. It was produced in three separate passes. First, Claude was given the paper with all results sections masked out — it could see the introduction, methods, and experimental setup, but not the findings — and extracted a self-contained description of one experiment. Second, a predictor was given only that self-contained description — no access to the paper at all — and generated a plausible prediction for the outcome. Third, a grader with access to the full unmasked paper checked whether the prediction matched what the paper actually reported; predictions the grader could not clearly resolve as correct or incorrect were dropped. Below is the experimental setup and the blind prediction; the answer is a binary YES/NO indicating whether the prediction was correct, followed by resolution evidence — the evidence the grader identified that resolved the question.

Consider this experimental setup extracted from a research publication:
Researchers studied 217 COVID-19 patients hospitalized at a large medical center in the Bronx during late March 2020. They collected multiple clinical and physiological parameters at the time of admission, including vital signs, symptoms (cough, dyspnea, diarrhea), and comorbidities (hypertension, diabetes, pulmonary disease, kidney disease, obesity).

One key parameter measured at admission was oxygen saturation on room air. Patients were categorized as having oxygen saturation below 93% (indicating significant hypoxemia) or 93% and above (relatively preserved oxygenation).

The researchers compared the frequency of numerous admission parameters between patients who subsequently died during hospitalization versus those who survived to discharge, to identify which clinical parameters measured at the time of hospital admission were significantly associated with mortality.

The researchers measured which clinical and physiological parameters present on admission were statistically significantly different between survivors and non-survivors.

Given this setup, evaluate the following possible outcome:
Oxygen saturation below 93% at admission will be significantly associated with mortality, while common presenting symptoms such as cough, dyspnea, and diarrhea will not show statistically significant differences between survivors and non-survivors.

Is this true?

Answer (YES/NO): YES